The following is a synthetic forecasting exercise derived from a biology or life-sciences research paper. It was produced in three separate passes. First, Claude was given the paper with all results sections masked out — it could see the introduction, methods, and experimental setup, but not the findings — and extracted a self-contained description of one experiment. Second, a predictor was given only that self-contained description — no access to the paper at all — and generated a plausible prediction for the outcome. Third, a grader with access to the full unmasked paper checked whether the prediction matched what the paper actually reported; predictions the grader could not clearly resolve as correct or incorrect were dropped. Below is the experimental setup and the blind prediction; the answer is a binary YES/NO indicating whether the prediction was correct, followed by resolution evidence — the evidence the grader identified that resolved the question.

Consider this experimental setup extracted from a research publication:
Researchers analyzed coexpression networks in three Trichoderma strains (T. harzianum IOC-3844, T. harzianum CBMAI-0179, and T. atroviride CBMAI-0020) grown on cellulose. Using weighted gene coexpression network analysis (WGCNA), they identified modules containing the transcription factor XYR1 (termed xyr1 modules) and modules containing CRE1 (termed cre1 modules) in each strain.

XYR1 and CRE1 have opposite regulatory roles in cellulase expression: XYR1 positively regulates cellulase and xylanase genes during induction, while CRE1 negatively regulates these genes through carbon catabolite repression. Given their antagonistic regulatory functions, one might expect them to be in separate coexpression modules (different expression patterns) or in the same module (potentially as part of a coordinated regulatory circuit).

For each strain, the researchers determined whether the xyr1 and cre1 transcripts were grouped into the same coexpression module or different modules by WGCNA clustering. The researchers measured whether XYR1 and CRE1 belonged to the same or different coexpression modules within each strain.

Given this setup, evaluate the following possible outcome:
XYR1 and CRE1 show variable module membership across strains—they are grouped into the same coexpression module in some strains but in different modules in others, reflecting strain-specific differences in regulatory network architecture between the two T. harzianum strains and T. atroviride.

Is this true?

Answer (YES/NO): NO